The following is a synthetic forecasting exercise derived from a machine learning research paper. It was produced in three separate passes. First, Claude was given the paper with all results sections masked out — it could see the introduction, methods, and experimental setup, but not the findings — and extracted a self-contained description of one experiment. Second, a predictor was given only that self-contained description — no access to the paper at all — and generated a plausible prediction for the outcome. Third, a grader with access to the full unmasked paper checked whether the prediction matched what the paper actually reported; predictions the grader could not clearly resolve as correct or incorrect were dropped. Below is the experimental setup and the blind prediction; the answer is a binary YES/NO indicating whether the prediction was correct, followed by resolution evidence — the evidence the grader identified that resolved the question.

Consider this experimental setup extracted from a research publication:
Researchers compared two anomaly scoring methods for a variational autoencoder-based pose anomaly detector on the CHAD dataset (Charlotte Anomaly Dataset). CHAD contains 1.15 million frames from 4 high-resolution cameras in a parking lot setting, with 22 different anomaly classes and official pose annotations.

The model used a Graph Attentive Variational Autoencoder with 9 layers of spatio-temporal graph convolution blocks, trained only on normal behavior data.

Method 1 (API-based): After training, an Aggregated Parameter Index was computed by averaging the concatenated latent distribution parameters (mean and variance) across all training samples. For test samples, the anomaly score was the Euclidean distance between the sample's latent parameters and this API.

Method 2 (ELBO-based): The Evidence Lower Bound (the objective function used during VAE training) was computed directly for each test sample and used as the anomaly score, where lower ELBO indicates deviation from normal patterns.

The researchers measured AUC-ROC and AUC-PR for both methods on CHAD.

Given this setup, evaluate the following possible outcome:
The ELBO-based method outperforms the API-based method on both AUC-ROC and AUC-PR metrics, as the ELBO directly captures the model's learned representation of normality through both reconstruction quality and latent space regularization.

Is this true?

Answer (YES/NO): YES